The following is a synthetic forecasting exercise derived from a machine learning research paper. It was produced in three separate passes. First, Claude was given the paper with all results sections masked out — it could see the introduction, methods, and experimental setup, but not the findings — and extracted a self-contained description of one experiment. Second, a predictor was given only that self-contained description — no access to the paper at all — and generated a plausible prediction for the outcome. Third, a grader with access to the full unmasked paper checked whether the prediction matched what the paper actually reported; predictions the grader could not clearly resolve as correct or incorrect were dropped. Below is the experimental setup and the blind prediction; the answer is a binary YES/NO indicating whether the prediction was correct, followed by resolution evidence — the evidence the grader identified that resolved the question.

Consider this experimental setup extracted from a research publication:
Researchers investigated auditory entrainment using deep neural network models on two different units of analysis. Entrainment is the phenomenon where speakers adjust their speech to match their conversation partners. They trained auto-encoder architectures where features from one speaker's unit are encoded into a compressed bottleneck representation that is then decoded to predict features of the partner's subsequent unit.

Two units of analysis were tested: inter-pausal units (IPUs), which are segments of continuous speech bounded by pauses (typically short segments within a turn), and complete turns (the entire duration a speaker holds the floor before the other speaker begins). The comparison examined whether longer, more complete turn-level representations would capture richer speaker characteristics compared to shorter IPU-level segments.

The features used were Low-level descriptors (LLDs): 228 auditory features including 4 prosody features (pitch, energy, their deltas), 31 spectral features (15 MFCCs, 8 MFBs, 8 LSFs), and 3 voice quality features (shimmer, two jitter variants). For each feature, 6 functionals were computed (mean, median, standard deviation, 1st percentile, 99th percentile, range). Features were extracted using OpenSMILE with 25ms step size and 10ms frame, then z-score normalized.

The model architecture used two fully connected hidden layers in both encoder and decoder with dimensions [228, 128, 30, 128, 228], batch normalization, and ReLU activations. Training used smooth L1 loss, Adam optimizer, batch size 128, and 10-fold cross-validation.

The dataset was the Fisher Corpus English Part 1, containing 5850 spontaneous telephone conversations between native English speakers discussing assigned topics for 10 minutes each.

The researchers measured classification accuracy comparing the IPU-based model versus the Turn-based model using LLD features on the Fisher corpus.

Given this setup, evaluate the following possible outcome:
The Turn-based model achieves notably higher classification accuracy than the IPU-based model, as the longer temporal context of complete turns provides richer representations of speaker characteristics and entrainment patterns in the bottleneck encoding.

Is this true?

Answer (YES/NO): NO